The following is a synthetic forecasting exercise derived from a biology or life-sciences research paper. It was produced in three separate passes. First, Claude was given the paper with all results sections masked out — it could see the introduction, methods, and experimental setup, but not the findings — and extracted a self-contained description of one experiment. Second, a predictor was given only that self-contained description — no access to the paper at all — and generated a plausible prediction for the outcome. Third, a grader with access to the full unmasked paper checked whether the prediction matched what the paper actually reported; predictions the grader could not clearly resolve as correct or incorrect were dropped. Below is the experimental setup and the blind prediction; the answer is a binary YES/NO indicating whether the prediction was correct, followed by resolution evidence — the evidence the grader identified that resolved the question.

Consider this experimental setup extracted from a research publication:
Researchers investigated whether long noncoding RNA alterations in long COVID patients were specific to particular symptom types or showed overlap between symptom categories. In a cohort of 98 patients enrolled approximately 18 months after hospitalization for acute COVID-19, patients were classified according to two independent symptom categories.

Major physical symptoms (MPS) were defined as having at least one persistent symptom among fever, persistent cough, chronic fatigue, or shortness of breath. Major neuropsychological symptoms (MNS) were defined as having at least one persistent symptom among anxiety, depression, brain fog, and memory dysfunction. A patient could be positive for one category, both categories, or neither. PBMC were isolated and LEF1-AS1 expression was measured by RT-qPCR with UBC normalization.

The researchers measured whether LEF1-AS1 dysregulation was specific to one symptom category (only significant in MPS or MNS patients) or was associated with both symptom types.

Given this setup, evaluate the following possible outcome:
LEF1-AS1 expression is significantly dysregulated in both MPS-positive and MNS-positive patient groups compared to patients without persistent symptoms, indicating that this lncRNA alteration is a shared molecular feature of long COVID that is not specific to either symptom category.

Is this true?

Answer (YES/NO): NO